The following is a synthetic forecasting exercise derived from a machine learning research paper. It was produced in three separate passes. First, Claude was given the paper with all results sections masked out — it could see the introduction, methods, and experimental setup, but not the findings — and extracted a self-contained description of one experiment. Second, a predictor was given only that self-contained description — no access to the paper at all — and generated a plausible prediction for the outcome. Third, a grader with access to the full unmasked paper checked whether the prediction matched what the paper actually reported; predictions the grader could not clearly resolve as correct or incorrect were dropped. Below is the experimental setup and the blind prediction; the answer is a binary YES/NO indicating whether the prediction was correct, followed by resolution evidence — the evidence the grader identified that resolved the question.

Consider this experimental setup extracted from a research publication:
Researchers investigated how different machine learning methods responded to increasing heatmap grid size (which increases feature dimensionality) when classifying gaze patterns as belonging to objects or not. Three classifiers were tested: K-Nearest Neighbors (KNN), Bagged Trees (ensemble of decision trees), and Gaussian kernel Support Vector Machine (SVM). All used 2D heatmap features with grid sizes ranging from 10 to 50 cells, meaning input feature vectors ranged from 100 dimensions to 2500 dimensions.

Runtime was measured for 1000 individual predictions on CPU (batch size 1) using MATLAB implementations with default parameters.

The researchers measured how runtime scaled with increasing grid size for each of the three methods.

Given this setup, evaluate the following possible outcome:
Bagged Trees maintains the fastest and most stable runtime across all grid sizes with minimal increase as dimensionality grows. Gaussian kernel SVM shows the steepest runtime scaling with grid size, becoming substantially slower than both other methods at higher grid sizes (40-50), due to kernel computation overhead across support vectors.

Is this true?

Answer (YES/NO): NO